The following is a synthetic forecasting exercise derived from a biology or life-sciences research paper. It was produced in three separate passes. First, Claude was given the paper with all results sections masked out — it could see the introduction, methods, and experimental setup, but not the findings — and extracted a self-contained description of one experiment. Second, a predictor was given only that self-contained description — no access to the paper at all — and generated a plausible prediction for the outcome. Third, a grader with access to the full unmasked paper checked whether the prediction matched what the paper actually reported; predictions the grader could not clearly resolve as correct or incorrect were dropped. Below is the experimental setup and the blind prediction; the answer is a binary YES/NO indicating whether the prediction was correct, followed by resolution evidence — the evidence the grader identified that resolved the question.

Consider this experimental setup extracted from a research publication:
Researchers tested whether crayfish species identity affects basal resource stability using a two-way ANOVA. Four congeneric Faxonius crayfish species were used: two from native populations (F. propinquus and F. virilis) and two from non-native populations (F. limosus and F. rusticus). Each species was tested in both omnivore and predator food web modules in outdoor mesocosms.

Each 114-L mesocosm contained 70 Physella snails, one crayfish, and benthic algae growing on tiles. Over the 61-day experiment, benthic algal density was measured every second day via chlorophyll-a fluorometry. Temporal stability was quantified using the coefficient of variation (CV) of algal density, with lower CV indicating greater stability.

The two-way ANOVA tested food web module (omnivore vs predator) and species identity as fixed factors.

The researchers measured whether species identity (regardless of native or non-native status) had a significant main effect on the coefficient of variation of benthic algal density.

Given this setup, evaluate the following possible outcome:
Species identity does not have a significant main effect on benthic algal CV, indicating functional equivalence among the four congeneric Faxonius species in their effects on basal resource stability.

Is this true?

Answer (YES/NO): NO